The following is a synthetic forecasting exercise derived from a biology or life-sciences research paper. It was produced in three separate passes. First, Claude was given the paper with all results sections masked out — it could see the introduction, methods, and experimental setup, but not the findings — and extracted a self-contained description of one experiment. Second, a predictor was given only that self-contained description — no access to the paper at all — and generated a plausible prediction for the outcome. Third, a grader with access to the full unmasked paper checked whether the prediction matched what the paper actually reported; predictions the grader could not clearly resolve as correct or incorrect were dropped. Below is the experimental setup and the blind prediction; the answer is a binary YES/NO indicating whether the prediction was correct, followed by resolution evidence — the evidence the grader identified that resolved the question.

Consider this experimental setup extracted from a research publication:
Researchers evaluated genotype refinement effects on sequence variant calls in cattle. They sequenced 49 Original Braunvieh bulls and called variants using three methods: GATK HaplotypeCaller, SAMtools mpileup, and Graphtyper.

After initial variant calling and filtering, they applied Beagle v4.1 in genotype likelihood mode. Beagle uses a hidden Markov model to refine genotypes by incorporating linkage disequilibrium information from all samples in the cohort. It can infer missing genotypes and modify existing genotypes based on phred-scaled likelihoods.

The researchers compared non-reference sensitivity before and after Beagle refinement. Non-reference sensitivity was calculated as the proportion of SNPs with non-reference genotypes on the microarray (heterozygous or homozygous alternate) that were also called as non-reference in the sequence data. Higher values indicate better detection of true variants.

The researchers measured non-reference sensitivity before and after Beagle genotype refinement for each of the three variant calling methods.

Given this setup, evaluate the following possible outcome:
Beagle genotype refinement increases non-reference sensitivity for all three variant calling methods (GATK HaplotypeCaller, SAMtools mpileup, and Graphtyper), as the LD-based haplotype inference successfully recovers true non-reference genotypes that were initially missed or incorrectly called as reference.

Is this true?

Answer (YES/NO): YES